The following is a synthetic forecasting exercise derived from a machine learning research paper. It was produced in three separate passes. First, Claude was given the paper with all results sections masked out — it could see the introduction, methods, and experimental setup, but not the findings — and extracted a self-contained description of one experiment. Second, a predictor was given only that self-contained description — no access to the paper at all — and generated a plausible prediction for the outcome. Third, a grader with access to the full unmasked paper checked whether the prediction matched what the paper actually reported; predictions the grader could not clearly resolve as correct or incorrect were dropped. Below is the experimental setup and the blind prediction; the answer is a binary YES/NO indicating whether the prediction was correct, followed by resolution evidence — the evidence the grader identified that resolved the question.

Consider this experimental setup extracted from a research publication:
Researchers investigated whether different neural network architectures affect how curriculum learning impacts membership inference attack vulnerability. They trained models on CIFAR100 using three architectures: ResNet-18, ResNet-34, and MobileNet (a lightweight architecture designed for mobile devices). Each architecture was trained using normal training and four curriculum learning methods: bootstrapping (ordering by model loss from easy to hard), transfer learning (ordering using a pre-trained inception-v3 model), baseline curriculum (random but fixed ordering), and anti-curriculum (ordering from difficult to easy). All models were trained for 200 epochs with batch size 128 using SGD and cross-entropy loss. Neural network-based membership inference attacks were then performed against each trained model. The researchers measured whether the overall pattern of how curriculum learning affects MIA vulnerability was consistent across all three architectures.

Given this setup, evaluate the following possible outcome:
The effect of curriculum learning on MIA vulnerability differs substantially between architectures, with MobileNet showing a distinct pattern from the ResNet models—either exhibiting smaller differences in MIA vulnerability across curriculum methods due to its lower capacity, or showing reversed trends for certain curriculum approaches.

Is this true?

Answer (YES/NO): NO